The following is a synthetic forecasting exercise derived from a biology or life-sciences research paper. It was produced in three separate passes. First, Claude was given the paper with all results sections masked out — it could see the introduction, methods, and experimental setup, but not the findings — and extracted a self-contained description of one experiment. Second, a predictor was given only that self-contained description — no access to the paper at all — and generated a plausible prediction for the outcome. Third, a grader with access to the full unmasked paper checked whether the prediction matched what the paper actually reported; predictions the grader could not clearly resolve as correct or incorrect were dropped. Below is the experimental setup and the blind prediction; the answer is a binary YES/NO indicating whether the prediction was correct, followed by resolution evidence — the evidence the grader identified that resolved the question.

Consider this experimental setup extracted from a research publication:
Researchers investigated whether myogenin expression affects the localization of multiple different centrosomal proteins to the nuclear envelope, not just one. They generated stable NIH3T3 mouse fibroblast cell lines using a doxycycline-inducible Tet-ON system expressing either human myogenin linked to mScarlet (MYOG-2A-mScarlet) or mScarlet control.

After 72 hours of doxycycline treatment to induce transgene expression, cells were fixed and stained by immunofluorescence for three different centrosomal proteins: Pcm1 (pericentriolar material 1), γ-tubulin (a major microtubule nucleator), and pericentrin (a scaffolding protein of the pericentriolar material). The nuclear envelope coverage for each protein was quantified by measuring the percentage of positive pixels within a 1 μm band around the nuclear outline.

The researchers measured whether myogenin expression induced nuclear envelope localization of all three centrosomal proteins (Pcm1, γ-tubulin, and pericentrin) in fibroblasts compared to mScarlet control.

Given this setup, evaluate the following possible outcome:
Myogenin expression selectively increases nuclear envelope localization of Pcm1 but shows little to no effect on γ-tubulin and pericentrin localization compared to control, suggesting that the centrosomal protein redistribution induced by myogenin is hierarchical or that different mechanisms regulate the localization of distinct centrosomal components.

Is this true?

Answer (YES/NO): NO